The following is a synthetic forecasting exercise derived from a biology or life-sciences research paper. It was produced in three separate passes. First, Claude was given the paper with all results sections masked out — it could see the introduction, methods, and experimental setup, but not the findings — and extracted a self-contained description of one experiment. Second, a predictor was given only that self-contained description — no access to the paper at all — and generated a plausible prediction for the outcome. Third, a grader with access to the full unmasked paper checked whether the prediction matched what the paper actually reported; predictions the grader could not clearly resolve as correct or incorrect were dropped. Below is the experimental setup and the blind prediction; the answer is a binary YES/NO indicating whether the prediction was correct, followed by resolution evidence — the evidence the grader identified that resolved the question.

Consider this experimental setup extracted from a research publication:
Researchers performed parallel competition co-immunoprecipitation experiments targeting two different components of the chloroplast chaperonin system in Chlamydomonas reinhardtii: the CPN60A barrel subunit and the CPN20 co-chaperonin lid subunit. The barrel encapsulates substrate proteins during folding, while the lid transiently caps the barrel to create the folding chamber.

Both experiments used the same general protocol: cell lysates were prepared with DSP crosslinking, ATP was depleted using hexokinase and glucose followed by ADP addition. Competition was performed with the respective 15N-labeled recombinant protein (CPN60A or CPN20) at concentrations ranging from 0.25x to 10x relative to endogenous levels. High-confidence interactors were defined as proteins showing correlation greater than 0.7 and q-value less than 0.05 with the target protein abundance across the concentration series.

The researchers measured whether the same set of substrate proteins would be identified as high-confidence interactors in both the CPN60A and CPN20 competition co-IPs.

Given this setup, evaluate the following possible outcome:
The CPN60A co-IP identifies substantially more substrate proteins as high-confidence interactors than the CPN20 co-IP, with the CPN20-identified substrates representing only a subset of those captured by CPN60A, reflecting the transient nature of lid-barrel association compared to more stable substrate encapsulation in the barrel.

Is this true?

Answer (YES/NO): NO